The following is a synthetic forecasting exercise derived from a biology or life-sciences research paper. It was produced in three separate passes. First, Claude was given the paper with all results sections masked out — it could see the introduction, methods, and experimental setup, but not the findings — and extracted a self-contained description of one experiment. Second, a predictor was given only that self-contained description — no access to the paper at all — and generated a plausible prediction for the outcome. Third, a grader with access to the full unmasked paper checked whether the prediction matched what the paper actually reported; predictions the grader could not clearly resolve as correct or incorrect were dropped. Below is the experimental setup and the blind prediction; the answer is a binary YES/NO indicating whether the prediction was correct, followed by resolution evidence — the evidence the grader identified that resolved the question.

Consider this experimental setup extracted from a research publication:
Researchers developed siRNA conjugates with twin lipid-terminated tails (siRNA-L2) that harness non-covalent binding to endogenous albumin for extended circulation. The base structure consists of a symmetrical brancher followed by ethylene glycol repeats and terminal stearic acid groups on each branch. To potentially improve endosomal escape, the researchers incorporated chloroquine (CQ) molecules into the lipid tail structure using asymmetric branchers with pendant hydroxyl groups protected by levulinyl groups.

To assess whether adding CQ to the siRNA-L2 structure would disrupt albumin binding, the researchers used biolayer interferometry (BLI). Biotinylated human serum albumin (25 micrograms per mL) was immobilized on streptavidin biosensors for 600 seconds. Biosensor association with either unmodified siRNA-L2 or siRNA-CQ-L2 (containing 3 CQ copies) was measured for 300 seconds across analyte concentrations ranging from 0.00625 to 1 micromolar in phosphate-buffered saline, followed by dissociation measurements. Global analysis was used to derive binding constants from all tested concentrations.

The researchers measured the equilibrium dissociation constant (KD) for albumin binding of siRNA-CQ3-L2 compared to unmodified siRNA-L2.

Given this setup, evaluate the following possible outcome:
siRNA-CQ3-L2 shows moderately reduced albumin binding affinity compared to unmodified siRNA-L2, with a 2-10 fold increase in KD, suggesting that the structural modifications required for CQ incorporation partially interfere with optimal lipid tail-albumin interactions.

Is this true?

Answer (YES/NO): NO